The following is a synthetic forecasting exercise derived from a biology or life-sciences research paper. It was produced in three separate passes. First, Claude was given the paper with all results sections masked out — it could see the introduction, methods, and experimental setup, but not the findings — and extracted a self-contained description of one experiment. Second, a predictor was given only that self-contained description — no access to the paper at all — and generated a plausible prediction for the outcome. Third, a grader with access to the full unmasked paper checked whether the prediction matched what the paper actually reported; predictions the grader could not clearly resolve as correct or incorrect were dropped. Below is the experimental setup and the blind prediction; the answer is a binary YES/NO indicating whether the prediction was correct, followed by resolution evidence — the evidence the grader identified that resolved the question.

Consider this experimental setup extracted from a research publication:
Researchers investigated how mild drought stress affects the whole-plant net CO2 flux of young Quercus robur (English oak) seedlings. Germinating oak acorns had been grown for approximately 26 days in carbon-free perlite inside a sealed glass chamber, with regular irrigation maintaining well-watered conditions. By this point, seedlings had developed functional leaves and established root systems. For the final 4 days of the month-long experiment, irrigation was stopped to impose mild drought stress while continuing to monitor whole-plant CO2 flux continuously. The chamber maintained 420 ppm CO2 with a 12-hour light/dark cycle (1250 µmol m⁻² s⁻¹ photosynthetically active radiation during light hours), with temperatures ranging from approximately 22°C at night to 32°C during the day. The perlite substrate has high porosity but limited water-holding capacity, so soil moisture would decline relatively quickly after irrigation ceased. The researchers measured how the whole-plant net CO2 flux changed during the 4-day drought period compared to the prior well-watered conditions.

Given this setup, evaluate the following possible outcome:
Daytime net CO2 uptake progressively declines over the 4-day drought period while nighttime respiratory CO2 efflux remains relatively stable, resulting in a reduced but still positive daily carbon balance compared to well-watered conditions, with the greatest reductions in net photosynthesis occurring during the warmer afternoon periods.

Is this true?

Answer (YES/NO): NO